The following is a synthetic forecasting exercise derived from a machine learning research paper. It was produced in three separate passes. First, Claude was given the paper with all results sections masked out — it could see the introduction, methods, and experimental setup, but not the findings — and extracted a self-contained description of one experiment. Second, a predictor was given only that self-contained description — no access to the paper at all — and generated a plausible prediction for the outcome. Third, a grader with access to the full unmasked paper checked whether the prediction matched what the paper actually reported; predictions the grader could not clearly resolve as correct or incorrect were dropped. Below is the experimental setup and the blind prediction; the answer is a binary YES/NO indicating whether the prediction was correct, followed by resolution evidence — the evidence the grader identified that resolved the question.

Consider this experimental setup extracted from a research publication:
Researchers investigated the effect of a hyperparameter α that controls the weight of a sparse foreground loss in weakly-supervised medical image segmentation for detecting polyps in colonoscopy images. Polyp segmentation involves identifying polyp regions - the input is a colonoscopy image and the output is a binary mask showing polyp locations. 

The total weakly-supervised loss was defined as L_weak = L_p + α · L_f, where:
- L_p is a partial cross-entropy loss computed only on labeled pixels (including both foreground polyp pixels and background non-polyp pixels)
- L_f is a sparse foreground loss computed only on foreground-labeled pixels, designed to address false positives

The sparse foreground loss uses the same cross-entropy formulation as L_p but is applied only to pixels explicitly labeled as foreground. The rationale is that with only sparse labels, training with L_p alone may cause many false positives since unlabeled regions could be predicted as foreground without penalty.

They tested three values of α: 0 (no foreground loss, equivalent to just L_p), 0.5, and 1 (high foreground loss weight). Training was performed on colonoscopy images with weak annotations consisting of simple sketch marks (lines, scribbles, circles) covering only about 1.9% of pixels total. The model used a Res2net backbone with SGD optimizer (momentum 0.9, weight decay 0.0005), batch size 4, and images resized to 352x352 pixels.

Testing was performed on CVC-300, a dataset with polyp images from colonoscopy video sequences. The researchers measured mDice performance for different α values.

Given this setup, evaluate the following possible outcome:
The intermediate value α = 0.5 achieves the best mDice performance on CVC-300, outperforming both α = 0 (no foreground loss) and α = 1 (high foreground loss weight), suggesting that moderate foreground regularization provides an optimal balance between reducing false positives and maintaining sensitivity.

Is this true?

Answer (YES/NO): YES